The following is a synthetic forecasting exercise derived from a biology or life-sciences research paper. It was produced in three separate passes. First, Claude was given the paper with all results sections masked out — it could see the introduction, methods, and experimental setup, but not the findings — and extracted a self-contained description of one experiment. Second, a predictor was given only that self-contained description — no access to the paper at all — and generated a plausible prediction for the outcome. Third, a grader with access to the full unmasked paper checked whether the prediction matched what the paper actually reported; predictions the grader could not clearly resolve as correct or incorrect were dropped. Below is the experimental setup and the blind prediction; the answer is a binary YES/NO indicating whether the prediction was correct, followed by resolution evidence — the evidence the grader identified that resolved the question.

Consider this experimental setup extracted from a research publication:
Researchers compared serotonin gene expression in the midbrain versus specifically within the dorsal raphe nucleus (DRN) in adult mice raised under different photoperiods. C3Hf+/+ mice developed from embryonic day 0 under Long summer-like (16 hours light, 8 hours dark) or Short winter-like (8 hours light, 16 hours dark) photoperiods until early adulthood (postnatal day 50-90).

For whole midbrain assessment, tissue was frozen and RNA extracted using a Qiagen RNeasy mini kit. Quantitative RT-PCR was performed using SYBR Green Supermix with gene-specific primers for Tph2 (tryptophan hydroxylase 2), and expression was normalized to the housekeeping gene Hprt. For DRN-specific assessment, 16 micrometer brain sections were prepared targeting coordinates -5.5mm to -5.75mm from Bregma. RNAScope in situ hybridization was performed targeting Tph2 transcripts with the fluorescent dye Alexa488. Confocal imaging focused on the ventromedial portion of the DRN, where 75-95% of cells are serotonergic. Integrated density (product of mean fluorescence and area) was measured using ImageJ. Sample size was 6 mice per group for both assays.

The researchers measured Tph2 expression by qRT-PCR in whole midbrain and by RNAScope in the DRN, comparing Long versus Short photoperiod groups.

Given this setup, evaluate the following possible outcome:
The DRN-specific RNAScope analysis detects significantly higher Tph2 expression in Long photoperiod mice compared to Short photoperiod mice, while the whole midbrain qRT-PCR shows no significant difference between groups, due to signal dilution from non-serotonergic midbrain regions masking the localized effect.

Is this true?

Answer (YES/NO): NO